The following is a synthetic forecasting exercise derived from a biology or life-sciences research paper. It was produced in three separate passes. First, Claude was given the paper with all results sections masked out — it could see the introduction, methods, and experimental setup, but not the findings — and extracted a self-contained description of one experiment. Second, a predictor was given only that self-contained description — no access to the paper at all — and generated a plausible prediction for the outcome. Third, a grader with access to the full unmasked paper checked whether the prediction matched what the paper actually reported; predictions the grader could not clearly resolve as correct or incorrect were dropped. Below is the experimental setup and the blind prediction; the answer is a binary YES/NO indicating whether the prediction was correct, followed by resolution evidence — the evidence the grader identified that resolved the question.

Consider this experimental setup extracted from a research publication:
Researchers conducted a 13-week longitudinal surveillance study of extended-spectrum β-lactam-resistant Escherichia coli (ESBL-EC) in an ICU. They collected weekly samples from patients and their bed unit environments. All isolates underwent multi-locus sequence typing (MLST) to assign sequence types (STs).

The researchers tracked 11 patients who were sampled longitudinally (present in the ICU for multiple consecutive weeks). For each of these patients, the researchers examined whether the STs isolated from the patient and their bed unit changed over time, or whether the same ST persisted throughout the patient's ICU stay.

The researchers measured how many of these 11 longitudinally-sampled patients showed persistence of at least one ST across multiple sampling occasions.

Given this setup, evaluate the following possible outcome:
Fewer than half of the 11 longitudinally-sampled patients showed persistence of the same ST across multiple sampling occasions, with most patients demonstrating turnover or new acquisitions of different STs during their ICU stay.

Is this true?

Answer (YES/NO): NO